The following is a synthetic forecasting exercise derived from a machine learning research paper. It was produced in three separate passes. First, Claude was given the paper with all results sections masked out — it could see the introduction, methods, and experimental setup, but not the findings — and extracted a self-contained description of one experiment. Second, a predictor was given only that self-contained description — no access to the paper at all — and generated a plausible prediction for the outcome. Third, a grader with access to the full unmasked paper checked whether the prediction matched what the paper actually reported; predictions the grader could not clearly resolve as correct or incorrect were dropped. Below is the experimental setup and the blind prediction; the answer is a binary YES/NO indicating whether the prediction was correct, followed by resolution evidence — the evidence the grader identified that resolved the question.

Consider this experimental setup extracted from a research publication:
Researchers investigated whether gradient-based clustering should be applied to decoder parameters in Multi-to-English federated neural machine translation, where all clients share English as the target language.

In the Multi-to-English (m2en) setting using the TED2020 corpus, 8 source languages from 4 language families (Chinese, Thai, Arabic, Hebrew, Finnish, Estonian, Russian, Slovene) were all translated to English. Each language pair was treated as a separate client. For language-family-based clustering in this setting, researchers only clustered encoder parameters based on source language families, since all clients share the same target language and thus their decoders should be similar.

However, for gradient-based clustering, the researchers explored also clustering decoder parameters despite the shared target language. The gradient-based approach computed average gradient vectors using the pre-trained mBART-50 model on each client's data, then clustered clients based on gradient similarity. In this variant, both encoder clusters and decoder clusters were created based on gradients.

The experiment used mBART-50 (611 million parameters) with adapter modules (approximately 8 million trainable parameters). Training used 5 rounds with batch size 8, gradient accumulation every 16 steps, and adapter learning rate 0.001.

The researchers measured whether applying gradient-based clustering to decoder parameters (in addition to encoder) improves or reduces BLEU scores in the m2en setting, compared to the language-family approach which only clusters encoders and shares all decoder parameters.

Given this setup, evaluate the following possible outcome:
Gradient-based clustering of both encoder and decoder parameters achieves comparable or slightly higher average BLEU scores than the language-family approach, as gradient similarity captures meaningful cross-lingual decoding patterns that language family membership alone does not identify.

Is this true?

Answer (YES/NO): NO